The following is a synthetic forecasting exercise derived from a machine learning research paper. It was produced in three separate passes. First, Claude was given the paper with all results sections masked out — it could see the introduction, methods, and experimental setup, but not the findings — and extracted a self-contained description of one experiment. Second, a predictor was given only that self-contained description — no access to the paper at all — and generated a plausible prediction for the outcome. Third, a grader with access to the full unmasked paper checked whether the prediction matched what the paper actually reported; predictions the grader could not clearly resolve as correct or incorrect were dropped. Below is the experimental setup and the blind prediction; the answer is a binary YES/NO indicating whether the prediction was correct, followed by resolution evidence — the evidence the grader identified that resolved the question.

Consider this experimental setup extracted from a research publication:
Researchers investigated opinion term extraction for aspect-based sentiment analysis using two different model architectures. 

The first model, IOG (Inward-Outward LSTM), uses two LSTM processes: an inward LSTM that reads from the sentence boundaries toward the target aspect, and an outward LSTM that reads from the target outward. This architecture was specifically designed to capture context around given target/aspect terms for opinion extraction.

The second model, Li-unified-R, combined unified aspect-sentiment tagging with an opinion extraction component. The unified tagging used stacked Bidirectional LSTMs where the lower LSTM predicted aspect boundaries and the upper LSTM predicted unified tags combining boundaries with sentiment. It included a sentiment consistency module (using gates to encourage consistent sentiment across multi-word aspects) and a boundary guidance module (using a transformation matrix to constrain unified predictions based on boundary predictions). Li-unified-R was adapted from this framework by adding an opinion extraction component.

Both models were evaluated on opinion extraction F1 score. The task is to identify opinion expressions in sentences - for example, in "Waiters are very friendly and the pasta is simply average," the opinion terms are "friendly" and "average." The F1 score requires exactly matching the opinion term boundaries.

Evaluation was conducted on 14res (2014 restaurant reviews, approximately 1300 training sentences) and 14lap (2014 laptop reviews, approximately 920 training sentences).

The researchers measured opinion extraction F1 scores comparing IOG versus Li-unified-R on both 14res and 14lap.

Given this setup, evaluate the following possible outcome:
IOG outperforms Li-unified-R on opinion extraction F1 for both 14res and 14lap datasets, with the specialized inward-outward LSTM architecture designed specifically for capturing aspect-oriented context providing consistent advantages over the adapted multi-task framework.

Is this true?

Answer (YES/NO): NO